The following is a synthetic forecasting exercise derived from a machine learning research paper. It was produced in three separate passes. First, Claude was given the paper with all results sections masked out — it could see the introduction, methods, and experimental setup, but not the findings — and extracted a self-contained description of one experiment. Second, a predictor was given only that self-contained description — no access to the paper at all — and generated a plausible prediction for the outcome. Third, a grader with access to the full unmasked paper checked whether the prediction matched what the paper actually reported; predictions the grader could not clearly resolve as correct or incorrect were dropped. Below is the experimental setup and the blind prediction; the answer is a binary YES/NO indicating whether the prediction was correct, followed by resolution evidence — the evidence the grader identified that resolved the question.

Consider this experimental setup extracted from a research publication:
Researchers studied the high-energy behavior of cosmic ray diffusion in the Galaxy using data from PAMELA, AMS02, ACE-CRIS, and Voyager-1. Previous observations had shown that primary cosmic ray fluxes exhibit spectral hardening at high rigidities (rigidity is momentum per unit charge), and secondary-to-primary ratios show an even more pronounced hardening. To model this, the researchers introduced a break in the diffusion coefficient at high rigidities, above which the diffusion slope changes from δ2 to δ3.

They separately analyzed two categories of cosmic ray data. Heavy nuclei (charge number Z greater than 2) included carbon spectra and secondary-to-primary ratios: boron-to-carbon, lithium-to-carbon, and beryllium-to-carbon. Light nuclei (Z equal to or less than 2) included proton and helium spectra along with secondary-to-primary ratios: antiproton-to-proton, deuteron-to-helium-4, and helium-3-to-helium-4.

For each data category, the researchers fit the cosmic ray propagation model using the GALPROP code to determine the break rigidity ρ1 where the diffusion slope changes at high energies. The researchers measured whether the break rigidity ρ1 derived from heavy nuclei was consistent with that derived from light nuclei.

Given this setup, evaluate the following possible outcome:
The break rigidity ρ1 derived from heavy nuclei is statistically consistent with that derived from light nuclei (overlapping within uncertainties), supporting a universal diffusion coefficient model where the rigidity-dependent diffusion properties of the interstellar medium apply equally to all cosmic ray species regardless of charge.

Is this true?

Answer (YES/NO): NO